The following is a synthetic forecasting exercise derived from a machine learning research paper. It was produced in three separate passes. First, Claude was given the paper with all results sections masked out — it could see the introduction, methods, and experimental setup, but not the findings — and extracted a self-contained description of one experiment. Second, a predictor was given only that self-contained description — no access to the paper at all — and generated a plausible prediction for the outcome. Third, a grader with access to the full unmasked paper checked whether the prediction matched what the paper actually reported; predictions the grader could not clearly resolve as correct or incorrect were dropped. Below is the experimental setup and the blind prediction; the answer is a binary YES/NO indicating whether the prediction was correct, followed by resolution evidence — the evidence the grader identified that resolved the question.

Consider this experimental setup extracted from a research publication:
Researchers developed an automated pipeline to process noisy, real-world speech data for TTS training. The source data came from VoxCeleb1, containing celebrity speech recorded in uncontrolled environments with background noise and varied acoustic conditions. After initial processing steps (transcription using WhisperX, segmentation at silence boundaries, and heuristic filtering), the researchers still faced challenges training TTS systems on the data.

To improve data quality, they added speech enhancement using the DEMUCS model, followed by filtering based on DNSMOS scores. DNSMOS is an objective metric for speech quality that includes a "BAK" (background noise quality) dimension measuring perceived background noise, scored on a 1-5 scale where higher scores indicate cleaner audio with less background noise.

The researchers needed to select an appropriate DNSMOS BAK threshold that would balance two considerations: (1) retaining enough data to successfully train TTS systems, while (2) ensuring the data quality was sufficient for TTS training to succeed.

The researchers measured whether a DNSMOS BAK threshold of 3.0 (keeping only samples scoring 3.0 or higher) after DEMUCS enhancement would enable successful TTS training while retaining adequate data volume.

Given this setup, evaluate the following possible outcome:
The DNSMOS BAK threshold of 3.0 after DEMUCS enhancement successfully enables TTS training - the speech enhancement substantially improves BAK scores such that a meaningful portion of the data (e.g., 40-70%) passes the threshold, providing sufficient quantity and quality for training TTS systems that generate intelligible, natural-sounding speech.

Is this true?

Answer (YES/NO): YES